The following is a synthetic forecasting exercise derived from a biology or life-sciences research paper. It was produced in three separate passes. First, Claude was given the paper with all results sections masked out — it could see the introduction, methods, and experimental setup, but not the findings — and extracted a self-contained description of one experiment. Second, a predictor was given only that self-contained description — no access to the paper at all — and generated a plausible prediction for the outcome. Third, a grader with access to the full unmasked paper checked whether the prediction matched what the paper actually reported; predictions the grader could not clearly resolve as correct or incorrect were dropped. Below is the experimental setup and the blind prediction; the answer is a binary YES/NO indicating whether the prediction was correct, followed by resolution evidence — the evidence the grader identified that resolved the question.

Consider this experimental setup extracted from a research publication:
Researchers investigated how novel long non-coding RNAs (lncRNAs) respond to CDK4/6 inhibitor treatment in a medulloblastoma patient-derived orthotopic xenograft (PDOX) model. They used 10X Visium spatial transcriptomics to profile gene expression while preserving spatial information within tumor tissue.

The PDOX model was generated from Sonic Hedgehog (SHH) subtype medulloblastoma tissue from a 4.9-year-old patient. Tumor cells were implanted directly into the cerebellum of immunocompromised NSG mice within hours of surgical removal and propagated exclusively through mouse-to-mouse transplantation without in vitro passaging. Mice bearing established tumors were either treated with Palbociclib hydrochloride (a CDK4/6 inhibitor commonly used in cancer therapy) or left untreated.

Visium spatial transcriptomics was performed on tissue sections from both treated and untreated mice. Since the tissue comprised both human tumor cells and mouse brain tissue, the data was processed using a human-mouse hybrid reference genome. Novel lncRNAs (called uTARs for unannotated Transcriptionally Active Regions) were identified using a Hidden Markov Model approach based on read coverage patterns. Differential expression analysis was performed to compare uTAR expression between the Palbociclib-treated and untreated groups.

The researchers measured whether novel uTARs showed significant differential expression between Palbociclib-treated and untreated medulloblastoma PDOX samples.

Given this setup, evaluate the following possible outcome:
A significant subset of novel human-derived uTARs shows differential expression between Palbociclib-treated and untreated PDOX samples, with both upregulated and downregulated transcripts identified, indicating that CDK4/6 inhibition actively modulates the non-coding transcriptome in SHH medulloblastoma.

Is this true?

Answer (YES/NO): NO